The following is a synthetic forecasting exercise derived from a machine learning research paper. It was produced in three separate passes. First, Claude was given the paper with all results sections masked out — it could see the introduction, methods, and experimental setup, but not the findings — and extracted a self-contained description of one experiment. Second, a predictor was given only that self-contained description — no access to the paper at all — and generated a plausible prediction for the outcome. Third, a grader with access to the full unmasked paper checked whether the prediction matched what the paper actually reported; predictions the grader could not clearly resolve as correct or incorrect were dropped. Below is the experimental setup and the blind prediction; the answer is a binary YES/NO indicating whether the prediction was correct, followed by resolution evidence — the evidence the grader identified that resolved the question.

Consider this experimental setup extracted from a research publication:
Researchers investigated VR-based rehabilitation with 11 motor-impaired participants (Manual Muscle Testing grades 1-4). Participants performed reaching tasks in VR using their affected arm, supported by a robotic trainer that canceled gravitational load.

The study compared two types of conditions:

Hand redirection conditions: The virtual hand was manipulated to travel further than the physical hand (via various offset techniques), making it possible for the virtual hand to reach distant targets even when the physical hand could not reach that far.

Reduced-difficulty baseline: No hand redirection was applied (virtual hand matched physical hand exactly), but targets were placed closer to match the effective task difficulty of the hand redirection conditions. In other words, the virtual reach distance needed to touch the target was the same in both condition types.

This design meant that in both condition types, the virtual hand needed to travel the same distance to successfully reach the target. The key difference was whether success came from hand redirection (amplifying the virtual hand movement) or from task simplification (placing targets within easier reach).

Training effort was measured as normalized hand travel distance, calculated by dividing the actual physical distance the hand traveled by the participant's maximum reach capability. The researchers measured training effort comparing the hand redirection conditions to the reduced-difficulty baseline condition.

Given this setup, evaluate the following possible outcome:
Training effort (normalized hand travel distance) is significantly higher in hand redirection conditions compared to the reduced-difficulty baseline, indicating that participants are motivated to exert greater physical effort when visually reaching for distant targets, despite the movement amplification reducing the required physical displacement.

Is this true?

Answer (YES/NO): YES